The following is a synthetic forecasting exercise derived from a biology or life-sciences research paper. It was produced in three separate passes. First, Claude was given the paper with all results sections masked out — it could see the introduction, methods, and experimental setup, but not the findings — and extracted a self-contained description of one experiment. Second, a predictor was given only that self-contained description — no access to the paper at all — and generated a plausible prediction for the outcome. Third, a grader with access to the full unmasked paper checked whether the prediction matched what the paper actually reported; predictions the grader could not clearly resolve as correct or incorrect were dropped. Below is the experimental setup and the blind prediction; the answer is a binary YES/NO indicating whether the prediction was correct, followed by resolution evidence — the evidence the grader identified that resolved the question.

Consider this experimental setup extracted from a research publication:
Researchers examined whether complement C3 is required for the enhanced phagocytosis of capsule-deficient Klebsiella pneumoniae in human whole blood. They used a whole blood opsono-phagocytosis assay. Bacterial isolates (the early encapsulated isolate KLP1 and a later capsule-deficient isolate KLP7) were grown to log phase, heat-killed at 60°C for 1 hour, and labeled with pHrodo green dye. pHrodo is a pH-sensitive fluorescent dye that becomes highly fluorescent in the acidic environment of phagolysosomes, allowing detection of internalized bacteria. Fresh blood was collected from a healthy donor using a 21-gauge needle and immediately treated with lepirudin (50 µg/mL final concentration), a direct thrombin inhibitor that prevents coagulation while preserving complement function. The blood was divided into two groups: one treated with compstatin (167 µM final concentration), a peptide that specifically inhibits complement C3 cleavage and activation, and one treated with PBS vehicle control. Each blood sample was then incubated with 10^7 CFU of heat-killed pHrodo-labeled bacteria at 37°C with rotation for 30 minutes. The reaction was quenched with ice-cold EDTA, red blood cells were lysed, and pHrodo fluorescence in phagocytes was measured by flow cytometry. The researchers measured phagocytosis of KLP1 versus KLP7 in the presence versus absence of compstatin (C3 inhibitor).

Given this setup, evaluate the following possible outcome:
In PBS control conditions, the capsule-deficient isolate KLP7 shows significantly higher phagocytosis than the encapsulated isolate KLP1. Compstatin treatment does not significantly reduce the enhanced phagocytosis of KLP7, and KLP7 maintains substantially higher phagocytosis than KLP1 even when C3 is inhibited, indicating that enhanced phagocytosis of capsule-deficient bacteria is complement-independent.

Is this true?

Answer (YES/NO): NO